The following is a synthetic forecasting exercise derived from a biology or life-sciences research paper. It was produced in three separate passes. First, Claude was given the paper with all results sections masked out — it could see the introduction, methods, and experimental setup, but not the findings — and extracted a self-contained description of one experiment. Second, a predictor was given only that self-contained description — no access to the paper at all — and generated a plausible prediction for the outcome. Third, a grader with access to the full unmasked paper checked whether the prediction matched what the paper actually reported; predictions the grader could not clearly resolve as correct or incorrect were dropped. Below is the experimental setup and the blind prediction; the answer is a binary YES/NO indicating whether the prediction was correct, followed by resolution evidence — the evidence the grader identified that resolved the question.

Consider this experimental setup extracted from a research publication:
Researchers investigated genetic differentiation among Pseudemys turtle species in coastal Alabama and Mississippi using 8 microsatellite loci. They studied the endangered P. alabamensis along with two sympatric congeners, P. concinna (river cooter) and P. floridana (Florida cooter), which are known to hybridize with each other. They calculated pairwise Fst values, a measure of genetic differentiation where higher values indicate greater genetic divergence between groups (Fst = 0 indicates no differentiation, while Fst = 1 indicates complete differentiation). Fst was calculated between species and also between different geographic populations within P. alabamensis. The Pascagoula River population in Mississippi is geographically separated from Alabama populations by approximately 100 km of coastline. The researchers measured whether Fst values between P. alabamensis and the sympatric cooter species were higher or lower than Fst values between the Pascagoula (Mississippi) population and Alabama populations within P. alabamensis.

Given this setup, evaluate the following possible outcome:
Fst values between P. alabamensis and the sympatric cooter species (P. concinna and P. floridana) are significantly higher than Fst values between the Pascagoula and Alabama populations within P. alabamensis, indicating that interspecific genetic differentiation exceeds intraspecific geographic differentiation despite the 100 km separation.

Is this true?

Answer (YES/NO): NO